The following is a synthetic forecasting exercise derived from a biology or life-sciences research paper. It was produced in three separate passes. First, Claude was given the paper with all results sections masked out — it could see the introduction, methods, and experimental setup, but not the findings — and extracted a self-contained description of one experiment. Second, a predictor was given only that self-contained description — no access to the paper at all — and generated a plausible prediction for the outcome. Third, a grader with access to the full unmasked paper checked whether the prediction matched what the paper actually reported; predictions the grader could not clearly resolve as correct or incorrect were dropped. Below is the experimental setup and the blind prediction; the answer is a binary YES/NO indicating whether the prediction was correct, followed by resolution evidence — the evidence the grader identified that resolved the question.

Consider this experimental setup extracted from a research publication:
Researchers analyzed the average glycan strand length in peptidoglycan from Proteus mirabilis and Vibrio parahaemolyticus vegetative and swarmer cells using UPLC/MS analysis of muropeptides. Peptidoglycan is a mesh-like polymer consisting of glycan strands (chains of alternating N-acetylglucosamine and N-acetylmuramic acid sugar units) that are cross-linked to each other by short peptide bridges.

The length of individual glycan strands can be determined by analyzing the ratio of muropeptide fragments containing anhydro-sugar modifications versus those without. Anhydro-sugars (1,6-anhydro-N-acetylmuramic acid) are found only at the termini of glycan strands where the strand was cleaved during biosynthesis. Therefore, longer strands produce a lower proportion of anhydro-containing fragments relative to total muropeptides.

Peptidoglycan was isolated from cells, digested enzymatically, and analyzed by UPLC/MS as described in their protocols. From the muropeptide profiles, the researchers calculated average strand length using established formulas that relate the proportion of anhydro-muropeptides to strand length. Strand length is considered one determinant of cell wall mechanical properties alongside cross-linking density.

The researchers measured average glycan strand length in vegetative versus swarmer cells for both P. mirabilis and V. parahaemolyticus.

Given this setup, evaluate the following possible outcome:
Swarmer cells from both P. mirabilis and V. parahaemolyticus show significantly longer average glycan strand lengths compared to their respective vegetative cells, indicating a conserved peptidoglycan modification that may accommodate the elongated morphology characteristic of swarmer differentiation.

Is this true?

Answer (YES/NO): NO